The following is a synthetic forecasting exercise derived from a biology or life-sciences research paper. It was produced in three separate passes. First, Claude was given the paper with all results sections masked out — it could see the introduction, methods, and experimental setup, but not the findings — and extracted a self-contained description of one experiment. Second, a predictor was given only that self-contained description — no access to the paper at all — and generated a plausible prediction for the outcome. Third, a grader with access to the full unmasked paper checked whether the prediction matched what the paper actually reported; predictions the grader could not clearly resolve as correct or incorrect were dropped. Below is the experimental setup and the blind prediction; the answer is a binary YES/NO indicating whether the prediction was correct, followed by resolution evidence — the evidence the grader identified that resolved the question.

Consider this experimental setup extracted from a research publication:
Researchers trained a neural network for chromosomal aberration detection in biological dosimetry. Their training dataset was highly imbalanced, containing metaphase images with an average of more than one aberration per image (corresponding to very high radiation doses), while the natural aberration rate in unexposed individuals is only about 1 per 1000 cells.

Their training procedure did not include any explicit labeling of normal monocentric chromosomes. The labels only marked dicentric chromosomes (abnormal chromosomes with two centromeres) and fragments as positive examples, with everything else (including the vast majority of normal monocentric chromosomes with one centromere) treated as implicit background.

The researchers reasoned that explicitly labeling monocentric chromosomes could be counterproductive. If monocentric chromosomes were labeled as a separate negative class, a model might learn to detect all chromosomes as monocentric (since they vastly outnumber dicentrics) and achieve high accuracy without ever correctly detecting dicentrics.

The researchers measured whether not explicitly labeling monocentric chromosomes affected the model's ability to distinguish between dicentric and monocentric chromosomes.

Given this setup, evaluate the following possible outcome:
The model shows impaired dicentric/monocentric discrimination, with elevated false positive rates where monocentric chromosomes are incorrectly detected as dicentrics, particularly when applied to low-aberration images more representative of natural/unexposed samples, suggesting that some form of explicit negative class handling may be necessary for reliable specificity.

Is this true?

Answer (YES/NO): NO